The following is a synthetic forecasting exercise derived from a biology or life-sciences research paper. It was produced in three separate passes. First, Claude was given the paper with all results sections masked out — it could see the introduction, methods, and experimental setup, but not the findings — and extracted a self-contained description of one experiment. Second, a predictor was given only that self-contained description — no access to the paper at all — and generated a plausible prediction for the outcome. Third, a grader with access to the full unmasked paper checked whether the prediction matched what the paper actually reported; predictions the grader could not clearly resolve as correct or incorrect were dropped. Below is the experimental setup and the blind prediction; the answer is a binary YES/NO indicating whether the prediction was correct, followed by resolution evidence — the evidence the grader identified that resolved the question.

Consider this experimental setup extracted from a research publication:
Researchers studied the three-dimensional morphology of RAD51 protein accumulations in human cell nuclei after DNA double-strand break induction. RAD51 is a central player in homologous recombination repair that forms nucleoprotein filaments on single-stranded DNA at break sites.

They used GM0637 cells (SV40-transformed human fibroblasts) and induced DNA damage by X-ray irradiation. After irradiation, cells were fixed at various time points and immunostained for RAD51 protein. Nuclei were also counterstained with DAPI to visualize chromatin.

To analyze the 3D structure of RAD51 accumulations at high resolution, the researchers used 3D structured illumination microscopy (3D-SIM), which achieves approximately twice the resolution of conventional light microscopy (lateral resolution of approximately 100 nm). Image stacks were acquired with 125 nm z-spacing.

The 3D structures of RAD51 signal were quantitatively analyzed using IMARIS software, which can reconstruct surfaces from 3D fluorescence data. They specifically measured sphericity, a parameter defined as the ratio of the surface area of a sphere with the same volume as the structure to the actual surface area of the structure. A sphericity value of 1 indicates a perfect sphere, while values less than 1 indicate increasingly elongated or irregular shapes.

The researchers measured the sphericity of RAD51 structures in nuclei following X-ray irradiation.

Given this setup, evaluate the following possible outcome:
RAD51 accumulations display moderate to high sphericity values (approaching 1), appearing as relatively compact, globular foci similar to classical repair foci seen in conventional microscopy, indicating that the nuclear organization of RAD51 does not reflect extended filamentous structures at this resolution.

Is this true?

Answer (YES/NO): NO